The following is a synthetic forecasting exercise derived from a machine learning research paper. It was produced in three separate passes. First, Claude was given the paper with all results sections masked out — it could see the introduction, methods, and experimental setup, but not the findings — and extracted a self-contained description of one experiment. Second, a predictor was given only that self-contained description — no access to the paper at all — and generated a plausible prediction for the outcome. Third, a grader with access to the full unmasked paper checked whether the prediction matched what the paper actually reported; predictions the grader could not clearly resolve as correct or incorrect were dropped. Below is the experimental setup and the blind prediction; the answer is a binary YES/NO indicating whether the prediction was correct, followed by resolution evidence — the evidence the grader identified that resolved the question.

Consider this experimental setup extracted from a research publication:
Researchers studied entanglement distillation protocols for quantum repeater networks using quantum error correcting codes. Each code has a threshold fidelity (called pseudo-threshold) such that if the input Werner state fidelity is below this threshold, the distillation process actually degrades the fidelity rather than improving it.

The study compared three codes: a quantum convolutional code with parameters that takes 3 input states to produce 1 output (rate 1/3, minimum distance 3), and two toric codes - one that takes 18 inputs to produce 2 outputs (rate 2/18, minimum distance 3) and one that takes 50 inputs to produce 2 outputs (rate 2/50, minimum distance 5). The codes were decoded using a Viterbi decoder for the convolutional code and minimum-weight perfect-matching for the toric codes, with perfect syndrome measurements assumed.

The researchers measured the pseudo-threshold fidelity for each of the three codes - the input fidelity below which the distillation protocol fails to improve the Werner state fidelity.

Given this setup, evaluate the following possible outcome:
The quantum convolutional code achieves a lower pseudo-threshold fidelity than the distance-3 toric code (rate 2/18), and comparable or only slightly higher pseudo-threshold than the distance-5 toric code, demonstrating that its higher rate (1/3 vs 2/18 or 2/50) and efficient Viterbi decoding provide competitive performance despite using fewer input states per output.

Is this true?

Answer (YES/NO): NO